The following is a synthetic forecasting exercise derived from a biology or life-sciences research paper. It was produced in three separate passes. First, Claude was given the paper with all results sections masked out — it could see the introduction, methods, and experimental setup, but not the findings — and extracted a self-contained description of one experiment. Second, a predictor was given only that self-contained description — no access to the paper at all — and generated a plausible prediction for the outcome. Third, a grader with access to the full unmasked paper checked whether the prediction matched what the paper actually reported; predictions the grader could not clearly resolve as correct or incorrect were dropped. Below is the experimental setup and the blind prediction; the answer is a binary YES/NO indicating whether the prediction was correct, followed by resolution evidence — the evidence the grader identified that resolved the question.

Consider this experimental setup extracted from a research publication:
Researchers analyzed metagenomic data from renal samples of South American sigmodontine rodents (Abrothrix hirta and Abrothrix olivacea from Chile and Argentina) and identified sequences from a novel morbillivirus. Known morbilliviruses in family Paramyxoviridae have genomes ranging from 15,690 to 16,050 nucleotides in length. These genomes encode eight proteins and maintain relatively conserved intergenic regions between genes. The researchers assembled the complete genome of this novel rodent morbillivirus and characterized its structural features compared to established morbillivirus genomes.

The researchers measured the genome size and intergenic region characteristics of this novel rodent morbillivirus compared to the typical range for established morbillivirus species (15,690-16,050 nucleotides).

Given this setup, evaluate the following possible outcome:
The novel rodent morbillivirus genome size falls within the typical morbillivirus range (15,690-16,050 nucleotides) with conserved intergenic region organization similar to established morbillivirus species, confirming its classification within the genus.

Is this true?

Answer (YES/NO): NO